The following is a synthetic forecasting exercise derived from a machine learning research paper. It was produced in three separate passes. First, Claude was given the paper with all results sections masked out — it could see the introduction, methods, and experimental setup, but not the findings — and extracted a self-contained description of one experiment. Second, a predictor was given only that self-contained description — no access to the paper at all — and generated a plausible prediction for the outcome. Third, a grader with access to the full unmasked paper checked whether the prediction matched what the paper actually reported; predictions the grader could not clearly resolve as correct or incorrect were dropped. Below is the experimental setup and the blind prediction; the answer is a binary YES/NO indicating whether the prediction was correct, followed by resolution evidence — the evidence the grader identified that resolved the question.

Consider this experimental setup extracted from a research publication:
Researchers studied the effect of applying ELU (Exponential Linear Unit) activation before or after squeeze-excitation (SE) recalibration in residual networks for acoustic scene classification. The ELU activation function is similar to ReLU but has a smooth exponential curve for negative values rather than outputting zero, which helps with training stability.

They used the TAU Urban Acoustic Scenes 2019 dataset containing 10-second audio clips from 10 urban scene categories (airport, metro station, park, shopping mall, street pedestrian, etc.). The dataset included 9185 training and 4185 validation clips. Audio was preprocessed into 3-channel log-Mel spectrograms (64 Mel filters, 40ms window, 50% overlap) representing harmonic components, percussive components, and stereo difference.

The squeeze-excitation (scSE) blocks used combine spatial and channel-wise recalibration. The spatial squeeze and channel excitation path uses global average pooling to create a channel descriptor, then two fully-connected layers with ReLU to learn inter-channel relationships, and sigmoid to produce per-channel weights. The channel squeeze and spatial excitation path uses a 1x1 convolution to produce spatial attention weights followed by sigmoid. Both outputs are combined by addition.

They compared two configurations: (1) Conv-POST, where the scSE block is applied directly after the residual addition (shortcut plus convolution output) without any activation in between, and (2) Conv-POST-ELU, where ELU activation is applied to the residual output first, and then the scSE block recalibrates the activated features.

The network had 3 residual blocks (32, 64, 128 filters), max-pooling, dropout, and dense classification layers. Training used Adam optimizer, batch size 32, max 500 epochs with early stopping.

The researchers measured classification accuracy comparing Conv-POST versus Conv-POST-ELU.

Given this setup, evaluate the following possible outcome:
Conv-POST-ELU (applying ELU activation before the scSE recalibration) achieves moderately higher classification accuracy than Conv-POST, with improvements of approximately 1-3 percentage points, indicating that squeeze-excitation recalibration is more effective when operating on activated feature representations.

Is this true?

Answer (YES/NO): NO